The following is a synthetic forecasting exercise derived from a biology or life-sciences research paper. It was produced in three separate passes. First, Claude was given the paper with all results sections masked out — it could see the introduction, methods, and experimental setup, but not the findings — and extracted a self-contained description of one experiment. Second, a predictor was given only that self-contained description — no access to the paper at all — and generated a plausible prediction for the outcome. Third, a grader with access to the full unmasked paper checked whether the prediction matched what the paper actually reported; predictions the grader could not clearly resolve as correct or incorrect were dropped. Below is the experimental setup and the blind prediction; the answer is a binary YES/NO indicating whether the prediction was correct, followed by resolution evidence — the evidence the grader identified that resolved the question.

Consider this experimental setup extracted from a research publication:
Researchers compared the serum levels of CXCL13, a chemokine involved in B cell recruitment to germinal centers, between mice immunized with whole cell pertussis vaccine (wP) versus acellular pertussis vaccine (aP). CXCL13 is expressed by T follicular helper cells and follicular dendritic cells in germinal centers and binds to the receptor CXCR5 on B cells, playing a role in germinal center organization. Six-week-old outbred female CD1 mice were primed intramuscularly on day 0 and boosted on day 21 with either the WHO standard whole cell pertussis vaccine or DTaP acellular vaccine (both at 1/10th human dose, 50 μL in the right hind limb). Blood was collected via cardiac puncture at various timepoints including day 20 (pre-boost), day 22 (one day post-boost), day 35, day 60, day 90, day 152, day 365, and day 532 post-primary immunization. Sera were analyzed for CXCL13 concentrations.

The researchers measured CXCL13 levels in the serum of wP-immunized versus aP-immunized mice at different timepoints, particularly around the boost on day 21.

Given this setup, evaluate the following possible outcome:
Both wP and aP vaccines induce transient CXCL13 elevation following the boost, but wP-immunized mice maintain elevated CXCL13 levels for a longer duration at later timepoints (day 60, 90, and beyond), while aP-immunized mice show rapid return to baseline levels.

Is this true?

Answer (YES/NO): NO